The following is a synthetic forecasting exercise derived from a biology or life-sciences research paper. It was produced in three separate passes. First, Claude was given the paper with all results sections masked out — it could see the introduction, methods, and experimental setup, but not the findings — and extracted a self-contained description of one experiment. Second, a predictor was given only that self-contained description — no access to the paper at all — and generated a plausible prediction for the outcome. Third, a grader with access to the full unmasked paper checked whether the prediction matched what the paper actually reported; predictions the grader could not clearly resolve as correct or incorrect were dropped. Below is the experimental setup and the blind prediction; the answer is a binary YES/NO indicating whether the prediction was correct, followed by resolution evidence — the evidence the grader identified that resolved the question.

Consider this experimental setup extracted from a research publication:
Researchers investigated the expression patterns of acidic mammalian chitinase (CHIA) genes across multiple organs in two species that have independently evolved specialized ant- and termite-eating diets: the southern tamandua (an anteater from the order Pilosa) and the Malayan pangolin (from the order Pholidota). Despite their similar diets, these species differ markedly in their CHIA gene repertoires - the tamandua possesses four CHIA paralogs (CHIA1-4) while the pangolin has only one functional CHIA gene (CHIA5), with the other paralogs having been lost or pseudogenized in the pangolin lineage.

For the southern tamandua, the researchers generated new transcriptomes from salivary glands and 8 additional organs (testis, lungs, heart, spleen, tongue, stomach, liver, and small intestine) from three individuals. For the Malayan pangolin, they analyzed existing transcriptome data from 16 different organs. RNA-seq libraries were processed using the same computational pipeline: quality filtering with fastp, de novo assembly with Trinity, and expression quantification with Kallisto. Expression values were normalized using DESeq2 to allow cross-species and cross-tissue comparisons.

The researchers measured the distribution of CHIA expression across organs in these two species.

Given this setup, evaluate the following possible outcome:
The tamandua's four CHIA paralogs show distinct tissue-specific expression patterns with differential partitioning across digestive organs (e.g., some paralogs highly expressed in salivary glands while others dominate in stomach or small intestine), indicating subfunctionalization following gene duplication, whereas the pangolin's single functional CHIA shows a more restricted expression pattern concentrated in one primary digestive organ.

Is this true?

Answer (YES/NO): NO